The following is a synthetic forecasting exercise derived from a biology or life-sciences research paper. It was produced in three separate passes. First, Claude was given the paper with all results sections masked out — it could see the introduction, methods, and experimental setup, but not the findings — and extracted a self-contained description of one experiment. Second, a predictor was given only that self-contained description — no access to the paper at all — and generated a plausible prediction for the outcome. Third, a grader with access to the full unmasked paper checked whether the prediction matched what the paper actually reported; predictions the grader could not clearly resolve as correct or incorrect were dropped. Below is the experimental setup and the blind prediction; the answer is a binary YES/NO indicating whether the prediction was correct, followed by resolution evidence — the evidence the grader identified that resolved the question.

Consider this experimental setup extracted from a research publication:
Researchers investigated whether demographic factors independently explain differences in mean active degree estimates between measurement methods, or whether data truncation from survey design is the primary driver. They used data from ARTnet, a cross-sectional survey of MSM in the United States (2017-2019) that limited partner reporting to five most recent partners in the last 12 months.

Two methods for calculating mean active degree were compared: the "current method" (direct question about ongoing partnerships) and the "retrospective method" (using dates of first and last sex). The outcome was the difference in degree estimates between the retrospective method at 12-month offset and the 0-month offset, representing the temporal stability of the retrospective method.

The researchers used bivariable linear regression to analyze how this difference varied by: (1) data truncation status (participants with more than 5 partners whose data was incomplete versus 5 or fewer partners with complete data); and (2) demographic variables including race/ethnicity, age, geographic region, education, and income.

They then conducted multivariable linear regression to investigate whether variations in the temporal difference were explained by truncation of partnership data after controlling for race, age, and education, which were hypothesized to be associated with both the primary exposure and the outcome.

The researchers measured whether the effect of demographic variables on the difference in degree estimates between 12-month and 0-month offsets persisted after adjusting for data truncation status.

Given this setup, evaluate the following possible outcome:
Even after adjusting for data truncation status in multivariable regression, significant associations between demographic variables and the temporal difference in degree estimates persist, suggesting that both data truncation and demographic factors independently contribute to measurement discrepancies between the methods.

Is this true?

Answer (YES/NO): NO